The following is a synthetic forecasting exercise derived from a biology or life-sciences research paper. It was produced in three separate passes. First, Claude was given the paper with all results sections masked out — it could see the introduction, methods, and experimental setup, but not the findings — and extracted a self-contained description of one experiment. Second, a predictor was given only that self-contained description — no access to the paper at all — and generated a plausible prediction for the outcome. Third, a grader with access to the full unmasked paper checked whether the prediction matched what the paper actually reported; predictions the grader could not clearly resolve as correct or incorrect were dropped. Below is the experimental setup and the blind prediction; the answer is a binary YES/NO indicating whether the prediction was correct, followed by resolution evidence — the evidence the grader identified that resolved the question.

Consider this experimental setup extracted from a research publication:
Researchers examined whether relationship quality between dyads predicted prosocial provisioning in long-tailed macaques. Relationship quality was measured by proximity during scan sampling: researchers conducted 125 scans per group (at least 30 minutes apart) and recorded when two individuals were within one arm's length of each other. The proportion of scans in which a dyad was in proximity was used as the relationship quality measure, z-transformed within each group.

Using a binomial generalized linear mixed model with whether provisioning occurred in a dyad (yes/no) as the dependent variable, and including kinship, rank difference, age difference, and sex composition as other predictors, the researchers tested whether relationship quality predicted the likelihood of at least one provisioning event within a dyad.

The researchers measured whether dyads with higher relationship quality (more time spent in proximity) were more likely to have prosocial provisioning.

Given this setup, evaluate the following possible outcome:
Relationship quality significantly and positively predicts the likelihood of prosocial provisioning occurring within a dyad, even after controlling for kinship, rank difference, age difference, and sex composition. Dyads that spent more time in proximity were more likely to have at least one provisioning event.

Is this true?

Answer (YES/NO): NO